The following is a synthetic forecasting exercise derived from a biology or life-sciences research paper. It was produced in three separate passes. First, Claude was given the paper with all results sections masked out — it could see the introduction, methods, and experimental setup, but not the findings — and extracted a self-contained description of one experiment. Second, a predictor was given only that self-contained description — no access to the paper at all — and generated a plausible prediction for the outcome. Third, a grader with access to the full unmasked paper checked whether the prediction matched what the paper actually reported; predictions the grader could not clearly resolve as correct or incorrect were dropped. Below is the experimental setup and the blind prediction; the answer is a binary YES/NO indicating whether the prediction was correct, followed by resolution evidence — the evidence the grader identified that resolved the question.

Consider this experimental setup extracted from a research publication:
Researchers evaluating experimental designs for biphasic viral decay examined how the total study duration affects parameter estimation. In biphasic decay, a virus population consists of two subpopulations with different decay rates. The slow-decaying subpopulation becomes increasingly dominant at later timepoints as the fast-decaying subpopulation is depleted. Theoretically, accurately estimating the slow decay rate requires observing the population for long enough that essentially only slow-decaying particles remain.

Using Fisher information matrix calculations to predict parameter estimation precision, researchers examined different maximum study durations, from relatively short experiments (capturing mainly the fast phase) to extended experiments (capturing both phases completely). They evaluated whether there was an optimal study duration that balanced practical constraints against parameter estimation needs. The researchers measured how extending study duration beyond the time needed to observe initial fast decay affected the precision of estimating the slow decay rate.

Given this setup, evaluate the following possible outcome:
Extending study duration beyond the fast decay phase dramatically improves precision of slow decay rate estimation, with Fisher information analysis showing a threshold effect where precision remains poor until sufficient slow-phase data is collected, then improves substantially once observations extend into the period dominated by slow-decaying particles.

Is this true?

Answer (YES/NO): NO